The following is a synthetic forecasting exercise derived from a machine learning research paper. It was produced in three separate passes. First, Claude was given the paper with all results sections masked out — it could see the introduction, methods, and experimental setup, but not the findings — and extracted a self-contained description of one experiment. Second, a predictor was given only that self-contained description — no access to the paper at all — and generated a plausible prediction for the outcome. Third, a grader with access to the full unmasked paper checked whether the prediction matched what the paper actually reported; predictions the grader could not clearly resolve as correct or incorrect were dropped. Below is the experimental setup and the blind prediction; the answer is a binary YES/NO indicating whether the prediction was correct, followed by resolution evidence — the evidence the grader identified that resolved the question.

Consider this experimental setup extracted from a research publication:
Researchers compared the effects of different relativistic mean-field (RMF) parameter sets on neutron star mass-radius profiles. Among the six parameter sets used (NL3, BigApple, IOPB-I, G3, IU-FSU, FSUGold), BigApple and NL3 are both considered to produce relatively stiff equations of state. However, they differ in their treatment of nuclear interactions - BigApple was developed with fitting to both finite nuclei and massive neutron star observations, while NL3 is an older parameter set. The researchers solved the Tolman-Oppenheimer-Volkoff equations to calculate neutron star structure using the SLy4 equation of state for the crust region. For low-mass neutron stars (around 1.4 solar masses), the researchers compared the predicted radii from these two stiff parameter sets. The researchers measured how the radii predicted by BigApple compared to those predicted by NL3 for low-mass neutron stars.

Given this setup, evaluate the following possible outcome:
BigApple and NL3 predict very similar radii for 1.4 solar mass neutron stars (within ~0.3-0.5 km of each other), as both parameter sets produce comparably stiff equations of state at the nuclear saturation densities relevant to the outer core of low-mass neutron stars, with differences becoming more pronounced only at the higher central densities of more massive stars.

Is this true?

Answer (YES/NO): NO